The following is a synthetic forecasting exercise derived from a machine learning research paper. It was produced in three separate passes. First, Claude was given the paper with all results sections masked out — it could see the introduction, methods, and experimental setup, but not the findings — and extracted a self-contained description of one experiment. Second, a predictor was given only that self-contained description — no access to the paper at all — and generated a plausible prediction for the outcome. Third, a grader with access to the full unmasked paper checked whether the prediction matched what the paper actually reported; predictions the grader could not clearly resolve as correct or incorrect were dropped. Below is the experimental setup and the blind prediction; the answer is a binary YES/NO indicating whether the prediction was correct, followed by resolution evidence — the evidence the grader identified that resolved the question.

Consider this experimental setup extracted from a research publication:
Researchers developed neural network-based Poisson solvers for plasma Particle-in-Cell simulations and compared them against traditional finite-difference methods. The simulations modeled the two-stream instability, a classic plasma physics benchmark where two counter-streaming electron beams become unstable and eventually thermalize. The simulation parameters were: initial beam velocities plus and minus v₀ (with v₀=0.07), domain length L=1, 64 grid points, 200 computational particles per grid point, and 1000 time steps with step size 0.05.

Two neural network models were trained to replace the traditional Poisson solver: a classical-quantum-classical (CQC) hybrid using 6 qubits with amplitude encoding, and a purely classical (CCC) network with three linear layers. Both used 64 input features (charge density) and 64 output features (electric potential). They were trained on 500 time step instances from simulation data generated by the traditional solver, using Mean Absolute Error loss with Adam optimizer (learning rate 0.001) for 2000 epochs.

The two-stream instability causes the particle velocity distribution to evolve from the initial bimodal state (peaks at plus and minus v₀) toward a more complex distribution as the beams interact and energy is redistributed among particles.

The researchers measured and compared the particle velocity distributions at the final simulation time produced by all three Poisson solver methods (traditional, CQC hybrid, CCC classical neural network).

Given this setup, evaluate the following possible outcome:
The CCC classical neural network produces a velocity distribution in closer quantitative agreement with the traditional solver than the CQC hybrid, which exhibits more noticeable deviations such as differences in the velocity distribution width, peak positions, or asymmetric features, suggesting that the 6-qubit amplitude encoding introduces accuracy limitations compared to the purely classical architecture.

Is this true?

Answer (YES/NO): NO